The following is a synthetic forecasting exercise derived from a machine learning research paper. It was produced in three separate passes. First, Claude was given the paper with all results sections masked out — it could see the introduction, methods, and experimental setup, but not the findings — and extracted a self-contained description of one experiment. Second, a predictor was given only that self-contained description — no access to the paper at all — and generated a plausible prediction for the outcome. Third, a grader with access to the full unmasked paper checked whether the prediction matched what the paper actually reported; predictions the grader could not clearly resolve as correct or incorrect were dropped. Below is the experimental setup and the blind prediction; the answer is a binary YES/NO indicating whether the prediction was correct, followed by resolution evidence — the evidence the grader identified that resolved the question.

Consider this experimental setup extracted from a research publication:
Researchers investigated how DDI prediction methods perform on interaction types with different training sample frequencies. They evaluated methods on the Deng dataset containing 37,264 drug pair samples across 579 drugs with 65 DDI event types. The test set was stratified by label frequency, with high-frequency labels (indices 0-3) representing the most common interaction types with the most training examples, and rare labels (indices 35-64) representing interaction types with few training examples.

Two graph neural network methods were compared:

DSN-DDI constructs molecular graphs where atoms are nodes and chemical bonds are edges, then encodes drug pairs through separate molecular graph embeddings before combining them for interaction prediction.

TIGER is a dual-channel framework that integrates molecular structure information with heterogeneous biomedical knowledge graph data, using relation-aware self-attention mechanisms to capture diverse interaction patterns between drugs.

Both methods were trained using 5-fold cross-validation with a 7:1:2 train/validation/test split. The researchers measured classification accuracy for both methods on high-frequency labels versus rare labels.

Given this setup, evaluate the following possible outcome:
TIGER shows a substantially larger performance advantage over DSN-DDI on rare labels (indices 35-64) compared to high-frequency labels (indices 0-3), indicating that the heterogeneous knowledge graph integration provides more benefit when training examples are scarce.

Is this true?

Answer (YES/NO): YES